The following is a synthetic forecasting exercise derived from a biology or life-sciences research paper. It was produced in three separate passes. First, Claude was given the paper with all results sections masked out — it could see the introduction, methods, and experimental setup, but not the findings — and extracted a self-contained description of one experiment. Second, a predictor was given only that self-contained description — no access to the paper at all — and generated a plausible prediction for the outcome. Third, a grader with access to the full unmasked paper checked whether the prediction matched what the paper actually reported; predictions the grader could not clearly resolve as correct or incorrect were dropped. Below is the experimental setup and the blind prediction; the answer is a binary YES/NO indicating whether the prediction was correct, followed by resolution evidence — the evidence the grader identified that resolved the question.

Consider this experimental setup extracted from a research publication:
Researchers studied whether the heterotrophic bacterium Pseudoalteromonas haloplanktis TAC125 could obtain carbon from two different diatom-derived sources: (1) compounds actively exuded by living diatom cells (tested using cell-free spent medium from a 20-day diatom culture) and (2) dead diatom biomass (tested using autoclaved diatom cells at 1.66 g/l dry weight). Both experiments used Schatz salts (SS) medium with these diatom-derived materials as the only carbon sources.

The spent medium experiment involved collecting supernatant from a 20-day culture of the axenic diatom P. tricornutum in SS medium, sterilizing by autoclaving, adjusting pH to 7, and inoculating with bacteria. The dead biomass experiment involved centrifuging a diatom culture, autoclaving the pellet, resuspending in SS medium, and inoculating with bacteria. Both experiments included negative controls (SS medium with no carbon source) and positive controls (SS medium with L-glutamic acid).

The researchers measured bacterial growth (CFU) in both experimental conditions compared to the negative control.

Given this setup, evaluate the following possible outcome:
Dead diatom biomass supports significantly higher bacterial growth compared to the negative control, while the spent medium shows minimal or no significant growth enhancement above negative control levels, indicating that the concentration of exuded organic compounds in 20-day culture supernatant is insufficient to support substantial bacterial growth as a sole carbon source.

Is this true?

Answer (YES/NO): NO